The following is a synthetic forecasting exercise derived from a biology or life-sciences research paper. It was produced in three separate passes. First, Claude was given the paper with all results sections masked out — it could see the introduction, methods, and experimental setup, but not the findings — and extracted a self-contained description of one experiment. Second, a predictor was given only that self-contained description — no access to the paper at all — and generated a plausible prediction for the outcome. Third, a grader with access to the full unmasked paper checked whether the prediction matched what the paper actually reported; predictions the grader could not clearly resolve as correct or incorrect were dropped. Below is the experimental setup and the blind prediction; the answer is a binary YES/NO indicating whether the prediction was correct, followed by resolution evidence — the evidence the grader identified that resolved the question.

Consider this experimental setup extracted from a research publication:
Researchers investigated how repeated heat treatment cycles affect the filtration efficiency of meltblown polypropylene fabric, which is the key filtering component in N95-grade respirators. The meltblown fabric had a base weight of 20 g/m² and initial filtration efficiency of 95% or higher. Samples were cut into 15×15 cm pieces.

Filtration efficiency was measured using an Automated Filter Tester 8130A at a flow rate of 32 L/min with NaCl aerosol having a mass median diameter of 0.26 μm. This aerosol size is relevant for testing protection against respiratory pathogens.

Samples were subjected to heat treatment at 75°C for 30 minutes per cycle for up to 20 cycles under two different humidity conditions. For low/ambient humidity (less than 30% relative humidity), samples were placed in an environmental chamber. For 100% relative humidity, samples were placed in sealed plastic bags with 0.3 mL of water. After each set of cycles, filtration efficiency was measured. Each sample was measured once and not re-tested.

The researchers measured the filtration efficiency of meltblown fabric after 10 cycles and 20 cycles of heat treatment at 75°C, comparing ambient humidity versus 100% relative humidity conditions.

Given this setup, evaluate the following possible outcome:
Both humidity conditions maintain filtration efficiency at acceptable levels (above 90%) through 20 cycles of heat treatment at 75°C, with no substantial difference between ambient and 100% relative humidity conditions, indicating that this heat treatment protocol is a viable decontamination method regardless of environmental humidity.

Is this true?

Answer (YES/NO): YES